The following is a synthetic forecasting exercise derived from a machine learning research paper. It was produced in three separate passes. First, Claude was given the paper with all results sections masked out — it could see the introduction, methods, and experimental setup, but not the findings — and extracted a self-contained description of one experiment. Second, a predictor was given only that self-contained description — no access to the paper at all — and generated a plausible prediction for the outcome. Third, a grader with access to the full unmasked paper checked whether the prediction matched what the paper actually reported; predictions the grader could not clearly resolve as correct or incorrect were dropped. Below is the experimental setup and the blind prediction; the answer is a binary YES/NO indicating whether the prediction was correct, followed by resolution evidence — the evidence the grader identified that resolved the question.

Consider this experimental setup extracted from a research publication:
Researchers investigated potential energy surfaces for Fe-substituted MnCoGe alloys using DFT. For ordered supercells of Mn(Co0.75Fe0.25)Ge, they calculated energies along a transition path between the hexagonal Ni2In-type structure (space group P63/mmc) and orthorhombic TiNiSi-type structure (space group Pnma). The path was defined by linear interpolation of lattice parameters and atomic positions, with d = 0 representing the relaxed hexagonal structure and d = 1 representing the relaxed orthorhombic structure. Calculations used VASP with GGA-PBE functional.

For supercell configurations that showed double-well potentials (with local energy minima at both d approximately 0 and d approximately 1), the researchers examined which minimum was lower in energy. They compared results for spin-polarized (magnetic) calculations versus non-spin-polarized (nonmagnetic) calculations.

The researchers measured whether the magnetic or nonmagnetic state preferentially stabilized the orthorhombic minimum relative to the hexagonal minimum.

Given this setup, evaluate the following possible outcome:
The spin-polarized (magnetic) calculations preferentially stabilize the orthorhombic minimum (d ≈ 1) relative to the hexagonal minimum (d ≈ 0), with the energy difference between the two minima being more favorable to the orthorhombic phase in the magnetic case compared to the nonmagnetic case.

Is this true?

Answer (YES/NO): NO